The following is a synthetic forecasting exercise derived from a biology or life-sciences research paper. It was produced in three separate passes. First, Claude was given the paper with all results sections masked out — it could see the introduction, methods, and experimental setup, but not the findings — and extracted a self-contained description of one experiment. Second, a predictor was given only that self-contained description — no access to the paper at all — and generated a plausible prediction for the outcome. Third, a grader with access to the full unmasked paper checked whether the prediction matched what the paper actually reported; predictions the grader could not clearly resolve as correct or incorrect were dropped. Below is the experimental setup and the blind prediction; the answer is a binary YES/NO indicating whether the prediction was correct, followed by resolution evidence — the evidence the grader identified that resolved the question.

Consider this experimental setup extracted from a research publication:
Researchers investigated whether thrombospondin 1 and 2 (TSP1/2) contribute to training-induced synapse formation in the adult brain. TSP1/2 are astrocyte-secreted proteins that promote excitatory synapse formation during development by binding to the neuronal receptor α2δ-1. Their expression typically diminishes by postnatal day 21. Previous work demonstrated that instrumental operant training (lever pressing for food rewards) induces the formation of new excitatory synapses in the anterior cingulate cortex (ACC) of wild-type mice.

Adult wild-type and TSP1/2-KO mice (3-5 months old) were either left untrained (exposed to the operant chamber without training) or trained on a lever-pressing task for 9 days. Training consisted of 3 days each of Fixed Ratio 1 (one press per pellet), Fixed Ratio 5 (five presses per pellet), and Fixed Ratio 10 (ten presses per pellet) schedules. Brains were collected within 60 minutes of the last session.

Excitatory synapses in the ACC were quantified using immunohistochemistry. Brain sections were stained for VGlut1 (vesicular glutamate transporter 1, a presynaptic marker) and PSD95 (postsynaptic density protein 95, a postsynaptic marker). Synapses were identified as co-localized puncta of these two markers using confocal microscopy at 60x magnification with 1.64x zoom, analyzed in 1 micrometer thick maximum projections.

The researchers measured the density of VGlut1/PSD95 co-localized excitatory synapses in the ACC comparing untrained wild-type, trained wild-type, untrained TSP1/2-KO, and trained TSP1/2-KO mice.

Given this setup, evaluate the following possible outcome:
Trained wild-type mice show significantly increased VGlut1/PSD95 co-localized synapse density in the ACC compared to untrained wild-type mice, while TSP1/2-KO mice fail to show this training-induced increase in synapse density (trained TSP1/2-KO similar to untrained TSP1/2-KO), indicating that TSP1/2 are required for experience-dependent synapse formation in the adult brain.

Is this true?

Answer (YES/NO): NO